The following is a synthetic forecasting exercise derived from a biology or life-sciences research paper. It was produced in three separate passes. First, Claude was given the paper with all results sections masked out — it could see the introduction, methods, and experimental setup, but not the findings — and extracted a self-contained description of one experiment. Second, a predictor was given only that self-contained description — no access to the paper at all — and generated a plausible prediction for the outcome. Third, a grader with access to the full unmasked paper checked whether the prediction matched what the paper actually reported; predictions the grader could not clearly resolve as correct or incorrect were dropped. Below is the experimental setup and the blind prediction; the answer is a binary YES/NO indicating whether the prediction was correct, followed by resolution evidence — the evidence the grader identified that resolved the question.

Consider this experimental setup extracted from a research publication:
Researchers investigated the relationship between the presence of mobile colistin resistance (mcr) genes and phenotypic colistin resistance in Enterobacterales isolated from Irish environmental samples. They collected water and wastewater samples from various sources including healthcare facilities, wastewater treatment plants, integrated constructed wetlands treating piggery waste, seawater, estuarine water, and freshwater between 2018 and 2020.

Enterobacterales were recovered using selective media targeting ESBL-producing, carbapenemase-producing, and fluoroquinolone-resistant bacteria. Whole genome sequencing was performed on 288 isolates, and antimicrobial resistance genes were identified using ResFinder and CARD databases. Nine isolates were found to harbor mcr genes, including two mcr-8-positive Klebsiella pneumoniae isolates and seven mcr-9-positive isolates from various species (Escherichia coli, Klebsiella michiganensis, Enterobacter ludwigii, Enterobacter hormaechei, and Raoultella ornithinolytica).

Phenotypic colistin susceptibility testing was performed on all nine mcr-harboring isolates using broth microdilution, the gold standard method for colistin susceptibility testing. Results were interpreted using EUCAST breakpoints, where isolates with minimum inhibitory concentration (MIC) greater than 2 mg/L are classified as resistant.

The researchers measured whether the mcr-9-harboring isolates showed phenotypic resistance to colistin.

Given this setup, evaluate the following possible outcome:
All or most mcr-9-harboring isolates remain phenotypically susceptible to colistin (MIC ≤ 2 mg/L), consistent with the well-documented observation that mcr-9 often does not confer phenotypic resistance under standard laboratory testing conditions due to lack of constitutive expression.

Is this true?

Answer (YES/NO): YES